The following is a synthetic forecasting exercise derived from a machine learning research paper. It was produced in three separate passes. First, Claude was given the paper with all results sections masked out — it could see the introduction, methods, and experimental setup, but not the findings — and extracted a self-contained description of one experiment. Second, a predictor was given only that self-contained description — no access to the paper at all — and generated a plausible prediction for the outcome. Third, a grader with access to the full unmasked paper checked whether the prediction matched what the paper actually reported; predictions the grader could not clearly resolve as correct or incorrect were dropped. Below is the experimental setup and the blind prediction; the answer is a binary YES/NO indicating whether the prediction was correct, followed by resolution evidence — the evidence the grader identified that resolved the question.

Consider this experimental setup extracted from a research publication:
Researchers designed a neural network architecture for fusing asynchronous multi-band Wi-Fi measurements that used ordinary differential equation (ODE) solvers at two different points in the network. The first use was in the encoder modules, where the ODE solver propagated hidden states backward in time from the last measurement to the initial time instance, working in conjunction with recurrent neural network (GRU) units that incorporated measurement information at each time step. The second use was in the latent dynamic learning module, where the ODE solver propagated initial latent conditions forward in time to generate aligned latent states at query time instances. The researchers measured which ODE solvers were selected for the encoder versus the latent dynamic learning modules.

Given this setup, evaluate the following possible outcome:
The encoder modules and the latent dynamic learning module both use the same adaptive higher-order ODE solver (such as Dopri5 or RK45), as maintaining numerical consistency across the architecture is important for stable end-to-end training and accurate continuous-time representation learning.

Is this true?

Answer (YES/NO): NO